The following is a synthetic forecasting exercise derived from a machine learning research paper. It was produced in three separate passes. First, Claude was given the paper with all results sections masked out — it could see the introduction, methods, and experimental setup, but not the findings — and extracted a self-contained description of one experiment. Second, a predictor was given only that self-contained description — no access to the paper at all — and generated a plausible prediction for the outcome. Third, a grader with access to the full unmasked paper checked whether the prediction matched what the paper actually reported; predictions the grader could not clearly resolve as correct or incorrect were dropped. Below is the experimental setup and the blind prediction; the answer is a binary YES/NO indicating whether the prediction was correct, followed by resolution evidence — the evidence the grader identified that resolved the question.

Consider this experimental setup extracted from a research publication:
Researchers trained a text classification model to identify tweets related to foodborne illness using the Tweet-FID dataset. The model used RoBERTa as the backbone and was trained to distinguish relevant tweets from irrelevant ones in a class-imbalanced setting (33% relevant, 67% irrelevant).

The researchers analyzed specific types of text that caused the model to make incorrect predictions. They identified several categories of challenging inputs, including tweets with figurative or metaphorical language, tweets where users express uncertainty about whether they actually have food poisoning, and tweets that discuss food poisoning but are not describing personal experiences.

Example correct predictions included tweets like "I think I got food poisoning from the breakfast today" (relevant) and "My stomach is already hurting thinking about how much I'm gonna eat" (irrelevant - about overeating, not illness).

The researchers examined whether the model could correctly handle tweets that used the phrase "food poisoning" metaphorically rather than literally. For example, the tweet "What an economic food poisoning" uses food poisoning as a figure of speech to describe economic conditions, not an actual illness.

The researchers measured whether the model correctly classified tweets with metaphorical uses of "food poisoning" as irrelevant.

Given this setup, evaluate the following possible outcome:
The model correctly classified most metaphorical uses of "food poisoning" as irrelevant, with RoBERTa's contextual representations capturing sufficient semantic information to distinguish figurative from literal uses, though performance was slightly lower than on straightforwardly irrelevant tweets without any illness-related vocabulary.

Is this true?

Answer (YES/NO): NO